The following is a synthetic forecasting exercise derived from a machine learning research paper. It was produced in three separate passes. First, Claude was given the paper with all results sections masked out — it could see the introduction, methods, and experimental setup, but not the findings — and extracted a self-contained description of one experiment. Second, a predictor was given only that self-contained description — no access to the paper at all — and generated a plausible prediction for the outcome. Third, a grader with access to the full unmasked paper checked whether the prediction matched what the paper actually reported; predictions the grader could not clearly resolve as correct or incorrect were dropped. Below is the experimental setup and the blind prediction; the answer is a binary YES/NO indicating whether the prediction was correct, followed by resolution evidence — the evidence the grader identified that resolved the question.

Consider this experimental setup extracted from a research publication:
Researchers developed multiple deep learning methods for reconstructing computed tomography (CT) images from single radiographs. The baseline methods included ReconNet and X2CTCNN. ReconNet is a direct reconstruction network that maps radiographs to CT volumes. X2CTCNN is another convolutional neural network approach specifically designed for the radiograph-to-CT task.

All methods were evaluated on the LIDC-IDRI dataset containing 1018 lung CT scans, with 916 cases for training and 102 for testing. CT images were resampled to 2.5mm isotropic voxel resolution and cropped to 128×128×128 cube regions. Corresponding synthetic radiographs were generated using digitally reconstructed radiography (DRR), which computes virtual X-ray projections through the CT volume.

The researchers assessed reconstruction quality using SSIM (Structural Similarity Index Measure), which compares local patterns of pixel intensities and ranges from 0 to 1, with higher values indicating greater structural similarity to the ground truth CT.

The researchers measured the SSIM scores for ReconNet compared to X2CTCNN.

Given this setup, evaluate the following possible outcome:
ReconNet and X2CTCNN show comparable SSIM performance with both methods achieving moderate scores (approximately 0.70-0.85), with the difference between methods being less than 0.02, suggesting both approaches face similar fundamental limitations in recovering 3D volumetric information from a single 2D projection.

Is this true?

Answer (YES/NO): NO